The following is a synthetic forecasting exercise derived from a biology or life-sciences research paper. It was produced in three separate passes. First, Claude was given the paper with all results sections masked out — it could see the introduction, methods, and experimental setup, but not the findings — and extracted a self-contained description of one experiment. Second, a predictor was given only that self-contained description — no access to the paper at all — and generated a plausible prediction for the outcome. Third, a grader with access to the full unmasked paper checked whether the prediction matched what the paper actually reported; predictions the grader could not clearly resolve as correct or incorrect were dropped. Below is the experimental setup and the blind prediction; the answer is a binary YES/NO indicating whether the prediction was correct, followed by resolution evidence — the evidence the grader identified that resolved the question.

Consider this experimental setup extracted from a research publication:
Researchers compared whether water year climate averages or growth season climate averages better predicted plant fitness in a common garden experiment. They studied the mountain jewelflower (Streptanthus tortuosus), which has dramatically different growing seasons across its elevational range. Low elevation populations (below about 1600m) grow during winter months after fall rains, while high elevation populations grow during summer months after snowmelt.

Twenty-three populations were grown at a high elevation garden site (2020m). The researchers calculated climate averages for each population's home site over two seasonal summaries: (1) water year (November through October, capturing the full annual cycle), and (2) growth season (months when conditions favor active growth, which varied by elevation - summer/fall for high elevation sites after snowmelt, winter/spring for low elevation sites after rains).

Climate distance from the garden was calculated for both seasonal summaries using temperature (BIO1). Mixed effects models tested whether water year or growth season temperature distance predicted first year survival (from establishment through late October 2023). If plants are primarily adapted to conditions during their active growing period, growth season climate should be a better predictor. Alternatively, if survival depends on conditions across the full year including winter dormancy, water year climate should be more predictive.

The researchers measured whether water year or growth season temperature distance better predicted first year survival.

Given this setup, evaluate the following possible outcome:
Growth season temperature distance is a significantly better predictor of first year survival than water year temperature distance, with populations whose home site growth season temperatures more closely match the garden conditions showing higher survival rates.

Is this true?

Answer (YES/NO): NO